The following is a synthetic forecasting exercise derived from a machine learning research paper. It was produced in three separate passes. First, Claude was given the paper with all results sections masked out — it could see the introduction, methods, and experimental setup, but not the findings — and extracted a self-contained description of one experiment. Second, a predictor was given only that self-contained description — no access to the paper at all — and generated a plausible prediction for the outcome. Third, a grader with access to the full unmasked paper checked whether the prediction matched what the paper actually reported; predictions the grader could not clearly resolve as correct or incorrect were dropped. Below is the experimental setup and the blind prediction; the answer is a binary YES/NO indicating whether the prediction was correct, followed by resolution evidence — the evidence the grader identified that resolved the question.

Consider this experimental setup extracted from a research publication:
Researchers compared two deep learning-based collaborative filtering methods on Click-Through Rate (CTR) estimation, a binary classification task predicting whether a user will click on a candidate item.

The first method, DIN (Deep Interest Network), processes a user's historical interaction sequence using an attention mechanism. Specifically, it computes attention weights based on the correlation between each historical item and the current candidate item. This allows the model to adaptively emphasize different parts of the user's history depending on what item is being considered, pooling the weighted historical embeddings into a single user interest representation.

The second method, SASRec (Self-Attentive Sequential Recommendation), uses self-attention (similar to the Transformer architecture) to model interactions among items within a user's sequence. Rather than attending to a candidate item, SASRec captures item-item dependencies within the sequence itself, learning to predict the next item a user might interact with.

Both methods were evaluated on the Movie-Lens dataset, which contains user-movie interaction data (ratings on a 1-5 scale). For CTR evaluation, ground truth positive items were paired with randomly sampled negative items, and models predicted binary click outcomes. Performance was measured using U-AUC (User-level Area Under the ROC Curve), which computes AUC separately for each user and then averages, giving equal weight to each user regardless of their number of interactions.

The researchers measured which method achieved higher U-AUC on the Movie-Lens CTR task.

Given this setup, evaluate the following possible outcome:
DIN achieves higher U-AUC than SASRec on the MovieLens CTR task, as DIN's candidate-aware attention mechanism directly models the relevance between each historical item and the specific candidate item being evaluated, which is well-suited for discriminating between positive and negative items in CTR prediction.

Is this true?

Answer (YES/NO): NO